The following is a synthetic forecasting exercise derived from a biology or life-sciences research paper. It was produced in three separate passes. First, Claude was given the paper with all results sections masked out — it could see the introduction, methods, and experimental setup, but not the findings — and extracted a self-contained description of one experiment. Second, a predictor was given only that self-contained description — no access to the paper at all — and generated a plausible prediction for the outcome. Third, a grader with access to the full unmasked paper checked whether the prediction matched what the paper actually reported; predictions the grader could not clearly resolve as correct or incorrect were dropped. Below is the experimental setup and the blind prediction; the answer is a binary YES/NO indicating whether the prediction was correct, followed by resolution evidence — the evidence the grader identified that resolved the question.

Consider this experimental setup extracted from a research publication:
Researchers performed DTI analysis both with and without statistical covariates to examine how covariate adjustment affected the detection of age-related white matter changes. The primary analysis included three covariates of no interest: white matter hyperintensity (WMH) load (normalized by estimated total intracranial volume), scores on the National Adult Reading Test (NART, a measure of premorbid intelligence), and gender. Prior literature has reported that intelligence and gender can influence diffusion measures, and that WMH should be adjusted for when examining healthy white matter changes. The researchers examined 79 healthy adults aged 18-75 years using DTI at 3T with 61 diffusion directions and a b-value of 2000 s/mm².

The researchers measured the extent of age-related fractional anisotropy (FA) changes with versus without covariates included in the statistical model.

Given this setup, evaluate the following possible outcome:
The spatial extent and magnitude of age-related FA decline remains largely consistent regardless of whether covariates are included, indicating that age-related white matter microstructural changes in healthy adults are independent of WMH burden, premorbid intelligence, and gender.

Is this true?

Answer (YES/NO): YES